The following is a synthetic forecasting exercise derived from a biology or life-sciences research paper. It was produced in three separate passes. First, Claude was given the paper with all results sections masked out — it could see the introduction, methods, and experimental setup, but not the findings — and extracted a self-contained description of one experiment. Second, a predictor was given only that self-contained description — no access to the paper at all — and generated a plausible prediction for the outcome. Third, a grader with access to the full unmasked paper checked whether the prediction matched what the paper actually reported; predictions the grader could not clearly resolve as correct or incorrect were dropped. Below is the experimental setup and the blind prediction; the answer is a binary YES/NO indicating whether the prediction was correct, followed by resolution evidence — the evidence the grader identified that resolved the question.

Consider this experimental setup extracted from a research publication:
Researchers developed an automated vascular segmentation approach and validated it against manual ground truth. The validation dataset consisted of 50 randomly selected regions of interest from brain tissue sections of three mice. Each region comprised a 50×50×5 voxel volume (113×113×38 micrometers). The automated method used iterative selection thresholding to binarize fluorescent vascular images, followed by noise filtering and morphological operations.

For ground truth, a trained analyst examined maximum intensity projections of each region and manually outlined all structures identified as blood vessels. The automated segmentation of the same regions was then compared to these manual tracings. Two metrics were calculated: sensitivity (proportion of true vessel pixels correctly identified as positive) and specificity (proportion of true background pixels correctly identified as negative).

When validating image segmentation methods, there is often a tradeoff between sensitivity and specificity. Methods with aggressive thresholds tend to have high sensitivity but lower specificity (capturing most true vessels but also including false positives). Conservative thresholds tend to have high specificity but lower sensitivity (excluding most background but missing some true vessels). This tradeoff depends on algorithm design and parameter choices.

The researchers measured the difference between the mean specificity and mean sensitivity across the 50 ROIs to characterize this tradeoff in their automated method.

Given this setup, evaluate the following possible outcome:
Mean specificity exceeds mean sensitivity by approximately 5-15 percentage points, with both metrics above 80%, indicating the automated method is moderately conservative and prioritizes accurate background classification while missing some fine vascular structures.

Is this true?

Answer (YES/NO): YES